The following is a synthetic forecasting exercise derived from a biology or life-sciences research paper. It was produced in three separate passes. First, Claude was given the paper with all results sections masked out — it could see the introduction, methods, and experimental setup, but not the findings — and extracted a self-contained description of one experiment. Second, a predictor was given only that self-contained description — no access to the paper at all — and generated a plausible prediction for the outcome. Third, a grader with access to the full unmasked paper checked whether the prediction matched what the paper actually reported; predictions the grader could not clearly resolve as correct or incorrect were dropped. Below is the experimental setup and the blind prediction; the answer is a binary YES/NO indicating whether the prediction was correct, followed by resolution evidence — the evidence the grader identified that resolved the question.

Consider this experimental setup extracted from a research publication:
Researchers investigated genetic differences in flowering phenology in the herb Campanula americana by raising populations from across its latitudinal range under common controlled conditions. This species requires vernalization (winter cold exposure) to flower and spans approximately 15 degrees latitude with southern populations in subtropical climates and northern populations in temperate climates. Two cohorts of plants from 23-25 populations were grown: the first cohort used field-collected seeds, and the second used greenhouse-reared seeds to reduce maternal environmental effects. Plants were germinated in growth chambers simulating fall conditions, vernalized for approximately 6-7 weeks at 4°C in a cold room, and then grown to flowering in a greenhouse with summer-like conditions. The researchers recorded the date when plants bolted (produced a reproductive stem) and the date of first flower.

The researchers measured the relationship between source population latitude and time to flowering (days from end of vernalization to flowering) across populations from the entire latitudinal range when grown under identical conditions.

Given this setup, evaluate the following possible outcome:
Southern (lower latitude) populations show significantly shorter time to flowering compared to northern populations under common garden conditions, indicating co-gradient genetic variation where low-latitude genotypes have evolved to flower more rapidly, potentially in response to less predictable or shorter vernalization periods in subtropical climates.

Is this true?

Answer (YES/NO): NO